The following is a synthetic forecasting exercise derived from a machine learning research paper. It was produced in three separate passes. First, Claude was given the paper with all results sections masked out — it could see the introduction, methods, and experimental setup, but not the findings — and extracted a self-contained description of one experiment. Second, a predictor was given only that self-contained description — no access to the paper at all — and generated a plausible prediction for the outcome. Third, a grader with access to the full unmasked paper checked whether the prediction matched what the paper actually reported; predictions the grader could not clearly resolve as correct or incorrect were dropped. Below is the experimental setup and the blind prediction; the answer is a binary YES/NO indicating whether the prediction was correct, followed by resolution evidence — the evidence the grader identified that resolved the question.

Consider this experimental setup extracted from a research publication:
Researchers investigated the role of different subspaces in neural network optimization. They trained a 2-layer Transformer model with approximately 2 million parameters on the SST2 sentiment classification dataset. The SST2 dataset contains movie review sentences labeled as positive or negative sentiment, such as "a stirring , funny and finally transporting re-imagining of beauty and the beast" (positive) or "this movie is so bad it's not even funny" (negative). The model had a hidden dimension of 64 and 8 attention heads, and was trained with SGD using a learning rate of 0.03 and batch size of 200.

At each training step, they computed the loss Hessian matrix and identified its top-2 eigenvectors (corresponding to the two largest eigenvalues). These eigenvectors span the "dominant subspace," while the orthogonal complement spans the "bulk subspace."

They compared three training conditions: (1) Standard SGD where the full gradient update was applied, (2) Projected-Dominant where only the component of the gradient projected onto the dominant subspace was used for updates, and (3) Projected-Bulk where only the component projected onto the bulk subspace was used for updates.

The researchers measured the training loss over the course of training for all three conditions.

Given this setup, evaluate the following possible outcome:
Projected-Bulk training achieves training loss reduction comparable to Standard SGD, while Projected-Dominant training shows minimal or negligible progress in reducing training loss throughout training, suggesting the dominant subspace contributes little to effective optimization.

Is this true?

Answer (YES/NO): YES